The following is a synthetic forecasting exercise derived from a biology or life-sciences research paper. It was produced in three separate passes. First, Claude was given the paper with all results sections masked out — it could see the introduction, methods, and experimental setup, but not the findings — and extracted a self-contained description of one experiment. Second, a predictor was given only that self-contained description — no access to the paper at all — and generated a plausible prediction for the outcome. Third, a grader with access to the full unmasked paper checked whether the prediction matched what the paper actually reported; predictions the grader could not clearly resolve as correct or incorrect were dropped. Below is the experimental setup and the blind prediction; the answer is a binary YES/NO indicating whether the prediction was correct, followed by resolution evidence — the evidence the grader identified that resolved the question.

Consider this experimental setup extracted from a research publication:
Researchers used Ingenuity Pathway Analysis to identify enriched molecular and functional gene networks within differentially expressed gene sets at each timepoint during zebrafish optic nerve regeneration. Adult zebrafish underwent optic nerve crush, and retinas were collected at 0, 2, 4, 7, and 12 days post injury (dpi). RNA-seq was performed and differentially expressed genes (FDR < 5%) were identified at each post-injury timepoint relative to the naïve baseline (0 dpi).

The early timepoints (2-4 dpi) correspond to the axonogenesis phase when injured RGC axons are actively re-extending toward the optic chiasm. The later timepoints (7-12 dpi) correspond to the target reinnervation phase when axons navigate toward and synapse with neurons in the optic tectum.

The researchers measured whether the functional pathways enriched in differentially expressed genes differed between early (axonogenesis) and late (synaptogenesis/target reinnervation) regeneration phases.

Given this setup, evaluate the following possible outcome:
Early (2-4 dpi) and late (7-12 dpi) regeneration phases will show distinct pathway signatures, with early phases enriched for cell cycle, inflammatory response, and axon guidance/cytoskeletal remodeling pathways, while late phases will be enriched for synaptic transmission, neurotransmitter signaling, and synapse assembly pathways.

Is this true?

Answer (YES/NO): NO